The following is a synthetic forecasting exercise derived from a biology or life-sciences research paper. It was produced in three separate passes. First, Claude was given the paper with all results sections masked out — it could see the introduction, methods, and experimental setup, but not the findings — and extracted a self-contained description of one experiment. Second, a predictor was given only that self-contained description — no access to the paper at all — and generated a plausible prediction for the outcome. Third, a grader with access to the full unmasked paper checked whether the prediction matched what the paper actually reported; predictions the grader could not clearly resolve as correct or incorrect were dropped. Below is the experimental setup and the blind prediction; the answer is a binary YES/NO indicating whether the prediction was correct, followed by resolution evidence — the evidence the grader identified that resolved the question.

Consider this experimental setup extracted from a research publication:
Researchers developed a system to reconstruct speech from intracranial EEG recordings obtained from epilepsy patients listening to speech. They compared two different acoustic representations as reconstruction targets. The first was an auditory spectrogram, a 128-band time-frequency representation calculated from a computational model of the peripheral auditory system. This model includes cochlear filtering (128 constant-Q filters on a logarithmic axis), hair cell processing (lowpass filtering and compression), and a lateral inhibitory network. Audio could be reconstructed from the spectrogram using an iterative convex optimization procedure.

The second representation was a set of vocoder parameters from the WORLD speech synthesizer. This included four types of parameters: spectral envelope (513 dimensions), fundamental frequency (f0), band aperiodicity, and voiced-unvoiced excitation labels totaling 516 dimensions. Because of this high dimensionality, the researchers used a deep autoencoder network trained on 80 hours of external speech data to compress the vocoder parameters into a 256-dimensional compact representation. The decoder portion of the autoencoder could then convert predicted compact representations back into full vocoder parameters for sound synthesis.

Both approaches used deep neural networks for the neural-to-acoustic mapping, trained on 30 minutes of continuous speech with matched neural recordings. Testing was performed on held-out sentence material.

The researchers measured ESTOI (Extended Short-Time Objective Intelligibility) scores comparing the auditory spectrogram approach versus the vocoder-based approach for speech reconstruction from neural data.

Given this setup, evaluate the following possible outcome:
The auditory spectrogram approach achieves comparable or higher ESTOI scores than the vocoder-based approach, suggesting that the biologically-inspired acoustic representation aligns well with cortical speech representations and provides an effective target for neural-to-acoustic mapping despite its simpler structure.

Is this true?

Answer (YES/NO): NO